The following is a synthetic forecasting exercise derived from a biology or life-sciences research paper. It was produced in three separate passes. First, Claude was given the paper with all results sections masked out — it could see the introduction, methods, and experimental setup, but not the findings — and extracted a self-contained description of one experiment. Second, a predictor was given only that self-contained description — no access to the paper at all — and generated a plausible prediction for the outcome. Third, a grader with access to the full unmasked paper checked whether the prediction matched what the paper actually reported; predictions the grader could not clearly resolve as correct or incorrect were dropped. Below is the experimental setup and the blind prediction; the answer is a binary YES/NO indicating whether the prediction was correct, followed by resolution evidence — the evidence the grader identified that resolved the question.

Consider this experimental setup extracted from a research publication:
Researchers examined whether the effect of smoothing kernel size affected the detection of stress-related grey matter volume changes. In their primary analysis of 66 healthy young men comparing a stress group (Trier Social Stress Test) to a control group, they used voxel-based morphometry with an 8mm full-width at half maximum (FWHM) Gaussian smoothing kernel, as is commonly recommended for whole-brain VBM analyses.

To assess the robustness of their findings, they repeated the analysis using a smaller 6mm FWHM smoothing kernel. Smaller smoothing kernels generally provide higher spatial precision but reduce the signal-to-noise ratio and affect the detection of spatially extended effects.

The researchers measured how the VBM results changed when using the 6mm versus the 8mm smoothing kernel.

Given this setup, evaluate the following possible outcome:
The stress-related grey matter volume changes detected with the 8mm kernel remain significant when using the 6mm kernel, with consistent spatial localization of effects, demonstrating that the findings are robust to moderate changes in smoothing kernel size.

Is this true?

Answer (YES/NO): NO